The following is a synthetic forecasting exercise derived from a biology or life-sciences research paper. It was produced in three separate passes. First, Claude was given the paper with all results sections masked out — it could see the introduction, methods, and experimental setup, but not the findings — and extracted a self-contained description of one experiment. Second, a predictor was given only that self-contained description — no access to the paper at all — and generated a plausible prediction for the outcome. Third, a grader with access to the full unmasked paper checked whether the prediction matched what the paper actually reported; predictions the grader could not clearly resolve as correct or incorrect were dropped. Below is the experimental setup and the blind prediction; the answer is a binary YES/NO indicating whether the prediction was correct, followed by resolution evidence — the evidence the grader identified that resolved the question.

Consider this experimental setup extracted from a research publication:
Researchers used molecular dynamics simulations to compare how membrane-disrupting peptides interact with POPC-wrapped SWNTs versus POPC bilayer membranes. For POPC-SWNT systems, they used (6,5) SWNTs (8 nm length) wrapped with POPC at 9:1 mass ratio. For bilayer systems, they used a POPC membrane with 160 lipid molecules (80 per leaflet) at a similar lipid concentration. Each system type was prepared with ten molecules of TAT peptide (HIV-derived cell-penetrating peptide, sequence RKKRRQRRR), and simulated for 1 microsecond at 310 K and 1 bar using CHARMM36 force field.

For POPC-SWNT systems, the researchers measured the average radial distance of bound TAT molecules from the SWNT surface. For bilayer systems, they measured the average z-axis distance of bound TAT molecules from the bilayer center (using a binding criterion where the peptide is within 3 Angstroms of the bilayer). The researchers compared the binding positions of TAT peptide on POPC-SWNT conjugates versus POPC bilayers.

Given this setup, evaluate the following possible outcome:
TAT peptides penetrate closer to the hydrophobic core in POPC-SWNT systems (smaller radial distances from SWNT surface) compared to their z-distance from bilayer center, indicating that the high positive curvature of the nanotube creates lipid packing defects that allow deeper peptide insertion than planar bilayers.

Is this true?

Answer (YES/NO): NO